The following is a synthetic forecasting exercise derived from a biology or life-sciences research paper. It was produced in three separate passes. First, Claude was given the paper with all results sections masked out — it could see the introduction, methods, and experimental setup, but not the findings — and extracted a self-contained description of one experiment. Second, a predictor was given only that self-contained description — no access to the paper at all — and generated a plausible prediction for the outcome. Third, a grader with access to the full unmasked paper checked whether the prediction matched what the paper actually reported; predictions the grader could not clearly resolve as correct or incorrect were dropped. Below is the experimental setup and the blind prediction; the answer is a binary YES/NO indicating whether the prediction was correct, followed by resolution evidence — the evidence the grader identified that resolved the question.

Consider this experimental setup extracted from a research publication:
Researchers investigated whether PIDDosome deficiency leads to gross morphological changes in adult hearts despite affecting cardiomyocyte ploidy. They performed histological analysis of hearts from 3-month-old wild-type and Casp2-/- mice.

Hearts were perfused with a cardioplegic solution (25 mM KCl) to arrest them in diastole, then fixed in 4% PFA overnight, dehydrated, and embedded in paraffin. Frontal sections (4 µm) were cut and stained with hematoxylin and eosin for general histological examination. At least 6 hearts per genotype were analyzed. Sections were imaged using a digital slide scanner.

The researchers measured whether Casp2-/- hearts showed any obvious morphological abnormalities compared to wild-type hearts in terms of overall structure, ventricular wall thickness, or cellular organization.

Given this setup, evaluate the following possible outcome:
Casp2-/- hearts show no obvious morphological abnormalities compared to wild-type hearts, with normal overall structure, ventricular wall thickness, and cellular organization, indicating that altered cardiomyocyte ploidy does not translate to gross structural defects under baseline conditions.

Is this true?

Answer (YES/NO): YES